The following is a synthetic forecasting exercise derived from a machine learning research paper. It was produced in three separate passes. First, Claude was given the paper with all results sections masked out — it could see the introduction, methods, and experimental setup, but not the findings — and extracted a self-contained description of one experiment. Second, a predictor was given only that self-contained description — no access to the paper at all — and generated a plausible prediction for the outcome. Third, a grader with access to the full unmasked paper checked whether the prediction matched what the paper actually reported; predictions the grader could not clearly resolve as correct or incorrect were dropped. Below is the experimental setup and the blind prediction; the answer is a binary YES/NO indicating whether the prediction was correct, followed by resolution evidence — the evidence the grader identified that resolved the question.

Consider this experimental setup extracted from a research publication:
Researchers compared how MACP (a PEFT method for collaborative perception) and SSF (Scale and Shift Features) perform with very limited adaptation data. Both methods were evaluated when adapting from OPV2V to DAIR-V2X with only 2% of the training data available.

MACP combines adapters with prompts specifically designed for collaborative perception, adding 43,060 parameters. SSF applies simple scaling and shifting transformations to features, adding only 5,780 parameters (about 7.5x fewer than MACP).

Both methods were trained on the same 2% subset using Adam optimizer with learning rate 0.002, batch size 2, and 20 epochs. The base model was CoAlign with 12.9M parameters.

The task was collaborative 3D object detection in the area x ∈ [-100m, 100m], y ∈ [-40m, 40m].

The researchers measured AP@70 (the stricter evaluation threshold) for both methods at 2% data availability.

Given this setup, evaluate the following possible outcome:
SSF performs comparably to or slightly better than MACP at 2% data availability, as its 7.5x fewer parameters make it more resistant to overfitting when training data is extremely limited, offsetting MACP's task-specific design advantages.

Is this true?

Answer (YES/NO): YES